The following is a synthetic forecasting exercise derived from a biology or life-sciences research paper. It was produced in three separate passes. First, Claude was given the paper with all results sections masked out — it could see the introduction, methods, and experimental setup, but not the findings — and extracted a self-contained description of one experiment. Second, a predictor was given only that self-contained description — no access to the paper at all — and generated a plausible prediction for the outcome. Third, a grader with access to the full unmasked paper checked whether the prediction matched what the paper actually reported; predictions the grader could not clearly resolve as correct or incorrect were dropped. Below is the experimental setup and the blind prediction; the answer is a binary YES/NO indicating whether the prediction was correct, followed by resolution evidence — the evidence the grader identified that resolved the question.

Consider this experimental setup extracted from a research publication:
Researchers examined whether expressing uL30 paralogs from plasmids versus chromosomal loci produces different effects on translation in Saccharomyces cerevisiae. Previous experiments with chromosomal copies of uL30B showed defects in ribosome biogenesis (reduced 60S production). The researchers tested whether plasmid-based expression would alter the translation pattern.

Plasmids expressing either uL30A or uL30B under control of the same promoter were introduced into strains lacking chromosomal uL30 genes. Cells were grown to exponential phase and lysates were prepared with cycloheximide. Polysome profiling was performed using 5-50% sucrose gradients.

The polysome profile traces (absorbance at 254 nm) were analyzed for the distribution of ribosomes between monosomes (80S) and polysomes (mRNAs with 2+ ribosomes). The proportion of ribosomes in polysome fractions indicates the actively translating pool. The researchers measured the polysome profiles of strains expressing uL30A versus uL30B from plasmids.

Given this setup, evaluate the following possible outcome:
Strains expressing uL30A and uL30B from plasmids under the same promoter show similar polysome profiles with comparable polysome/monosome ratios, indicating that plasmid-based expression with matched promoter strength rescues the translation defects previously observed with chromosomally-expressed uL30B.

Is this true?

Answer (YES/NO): YES